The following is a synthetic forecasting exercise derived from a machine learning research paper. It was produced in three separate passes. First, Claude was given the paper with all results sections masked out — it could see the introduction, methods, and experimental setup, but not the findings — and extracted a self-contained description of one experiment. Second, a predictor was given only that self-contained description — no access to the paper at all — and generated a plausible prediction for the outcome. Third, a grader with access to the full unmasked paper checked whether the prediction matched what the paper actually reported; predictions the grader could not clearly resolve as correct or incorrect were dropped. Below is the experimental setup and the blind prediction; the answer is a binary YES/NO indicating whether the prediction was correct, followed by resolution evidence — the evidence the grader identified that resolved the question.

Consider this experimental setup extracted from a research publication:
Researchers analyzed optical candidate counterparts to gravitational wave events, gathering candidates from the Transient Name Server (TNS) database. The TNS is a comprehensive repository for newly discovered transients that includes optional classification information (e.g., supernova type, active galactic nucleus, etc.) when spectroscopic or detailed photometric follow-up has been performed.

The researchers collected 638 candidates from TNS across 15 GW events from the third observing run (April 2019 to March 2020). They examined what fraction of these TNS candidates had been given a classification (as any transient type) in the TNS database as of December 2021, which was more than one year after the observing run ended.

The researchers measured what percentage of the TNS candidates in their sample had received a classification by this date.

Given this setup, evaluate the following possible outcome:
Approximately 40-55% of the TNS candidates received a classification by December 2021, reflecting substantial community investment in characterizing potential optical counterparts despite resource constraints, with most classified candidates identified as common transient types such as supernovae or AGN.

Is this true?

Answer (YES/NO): NO